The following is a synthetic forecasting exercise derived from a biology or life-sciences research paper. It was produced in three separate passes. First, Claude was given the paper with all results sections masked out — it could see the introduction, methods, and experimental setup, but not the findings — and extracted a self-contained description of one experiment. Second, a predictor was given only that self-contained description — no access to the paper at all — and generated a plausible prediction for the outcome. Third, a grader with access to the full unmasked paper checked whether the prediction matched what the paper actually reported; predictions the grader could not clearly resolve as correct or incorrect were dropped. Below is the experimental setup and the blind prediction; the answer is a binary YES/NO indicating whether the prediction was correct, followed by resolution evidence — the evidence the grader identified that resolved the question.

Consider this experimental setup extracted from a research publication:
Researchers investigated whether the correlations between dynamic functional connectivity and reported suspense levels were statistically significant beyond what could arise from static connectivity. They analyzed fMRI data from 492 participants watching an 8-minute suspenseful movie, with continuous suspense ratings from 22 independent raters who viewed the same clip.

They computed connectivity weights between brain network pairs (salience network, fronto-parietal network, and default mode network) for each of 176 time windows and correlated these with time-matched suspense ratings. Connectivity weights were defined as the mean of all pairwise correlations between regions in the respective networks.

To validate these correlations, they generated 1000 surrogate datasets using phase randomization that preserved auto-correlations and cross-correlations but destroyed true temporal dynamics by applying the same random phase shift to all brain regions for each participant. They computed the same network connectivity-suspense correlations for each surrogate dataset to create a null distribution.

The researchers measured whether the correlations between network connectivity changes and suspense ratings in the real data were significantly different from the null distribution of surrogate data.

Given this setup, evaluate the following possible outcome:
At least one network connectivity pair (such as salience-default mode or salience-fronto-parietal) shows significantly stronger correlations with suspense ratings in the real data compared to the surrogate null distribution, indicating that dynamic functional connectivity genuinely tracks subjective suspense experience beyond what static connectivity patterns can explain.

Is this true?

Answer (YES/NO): YES